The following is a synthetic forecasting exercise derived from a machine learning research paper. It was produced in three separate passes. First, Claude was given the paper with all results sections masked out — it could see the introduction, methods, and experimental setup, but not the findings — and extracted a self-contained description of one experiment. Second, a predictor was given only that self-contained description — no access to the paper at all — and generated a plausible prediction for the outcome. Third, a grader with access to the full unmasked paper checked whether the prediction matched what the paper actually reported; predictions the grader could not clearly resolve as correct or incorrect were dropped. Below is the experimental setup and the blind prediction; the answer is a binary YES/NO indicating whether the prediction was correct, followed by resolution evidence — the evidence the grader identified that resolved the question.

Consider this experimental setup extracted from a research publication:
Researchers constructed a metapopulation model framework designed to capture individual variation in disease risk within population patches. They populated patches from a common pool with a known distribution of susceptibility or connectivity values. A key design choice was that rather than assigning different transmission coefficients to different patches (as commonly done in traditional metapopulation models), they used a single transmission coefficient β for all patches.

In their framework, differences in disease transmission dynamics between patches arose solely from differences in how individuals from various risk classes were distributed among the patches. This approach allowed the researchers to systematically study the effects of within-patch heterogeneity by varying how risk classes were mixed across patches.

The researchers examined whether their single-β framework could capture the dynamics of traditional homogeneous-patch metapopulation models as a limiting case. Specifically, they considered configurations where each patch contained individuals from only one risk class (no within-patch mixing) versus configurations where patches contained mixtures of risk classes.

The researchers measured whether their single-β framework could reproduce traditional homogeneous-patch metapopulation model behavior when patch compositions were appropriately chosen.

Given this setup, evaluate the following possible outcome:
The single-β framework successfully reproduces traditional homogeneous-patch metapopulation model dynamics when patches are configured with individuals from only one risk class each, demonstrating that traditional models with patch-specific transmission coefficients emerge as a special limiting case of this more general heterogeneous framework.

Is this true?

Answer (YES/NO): YES